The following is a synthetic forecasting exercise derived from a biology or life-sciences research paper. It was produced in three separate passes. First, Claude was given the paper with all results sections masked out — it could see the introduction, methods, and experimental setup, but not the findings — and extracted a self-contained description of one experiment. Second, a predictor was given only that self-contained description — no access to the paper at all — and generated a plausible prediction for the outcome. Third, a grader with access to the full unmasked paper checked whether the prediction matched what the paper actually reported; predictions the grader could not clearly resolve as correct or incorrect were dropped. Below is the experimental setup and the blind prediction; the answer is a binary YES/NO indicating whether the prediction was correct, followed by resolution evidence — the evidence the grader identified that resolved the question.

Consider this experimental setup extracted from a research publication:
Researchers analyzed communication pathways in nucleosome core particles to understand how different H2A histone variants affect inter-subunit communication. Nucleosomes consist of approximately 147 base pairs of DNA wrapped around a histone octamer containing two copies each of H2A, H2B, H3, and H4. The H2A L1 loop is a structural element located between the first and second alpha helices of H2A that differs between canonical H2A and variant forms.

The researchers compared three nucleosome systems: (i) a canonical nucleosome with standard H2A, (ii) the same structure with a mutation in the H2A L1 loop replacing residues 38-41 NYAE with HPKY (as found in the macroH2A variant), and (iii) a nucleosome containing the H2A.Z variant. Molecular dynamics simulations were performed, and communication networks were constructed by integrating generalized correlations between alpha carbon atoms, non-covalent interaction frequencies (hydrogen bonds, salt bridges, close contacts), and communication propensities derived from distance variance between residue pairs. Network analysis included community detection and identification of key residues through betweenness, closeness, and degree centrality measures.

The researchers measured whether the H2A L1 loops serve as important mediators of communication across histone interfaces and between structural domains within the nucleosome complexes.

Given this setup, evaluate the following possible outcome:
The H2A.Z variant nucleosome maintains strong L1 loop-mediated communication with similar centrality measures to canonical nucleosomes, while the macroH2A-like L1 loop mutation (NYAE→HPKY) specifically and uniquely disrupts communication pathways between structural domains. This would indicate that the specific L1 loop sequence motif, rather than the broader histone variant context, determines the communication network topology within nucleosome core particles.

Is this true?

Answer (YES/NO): NO